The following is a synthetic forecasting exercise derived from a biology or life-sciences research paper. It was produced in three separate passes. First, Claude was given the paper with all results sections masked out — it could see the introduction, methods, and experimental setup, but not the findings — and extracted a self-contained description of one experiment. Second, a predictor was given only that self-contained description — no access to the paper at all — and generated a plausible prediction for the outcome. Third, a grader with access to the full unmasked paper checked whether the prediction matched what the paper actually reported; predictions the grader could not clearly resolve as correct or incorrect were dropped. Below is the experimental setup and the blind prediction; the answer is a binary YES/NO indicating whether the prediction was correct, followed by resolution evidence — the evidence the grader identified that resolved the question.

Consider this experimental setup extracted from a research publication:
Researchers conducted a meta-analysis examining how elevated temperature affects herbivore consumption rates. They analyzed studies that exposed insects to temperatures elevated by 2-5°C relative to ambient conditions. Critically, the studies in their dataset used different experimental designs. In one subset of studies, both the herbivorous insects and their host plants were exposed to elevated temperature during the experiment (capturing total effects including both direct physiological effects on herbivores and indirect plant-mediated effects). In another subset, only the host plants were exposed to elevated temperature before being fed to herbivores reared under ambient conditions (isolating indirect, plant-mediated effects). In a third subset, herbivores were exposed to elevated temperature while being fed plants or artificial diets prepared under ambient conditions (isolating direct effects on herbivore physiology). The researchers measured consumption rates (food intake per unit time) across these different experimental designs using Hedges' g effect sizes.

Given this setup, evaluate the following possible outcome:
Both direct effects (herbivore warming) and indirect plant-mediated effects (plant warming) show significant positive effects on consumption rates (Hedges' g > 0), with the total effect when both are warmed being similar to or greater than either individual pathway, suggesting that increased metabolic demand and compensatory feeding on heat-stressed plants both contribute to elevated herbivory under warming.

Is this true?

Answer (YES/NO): NO